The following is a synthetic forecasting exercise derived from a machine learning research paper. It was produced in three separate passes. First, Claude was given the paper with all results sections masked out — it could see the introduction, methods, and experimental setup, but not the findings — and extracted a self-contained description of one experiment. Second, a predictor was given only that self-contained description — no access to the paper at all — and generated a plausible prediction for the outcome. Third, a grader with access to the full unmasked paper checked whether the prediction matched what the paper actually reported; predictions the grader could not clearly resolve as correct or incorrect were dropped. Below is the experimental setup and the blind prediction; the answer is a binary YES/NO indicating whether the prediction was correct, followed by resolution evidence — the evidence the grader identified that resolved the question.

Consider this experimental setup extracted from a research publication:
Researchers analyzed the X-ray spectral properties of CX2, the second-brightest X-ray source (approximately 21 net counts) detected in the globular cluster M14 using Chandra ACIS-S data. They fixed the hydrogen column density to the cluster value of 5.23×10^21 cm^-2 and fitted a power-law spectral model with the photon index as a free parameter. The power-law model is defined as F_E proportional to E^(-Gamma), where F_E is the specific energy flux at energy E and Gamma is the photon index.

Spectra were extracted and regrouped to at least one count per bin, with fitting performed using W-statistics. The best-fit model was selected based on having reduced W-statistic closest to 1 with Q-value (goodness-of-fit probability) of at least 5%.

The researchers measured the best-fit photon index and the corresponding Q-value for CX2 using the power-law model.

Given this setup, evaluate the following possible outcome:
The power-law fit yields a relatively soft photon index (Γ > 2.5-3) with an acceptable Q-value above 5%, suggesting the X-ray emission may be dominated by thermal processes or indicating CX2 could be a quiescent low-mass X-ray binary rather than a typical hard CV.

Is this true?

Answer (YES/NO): NO